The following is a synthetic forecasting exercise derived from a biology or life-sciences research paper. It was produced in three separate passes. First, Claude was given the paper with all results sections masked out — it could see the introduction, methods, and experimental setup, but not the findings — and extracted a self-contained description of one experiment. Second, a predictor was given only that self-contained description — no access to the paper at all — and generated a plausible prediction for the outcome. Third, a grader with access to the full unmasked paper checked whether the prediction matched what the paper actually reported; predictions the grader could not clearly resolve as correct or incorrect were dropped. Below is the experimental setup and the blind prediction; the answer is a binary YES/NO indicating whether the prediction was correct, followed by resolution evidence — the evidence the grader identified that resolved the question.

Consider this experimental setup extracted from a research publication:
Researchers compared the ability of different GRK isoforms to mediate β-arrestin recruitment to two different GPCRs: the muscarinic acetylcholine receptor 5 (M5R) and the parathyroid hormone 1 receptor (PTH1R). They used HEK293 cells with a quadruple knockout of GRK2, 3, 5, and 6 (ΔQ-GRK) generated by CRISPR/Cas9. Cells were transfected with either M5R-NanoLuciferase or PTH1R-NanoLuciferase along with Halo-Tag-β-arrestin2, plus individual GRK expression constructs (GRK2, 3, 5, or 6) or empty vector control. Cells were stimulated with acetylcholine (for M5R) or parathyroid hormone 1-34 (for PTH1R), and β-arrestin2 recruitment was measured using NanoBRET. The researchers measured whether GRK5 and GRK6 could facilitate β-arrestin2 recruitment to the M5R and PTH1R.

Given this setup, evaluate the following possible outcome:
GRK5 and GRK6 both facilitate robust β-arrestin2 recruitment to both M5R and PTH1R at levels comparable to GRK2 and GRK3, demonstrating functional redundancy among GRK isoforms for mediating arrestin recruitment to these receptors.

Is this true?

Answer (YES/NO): NO